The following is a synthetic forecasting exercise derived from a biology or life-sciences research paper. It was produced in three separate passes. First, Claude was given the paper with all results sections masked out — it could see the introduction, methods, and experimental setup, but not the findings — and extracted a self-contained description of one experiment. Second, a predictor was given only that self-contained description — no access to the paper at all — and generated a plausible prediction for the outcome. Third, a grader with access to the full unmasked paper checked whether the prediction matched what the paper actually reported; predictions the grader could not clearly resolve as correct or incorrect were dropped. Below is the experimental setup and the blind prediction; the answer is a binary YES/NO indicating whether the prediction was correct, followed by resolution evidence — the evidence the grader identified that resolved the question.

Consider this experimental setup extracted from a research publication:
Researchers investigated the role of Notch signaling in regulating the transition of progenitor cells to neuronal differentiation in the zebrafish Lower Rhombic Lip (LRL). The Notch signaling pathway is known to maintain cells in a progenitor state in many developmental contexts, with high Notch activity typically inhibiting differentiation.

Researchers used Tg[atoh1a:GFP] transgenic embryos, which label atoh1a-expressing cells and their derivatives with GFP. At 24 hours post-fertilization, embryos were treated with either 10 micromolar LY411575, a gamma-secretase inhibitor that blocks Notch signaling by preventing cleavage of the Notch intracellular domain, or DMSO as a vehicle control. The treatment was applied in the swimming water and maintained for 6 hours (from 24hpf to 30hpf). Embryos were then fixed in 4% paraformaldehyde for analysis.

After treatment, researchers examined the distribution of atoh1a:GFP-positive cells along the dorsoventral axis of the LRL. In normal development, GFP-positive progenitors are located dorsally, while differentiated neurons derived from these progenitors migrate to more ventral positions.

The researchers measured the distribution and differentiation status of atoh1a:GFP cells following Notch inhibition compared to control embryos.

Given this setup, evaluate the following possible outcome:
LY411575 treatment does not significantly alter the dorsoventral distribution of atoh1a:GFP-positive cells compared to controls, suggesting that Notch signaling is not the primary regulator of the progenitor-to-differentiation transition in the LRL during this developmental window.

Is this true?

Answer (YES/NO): NO